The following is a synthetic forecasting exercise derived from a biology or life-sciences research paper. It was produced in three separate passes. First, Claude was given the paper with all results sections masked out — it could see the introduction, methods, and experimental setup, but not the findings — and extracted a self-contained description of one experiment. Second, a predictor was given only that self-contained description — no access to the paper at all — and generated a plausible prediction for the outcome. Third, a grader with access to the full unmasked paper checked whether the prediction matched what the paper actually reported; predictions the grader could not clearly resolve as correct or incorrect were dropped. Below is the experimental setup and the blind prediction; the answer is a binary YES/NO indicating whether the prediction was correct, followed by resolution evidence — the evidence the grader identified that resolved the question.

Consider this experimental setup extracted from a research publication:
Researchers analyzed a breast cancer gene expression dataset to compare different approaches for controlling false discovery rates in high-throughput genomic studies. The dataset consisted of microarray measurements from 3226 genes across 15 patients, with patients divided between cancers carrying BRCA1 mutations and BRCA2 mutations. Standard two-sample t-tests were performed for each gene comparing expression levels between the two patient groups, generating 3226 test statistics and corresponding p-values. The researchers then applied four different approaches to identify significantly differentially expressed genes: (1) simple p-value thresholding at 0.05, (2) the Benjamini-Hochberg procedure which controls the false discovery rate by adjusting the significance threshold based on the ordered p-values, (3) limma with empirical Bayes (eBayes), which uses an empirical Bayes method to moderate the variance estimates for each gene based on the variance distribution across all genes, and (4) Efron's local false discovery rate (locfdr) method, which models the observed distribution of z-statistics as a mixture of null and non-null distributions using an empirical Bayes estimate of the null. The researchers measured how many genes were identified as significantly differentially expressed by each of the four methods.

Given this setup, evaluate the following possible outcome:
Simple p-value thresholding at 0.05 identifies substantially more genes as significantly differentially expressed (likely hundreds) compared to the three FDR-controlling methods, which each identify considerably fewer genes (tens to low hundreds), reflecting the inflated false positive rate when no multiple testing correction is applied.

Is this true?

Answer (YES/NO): NO